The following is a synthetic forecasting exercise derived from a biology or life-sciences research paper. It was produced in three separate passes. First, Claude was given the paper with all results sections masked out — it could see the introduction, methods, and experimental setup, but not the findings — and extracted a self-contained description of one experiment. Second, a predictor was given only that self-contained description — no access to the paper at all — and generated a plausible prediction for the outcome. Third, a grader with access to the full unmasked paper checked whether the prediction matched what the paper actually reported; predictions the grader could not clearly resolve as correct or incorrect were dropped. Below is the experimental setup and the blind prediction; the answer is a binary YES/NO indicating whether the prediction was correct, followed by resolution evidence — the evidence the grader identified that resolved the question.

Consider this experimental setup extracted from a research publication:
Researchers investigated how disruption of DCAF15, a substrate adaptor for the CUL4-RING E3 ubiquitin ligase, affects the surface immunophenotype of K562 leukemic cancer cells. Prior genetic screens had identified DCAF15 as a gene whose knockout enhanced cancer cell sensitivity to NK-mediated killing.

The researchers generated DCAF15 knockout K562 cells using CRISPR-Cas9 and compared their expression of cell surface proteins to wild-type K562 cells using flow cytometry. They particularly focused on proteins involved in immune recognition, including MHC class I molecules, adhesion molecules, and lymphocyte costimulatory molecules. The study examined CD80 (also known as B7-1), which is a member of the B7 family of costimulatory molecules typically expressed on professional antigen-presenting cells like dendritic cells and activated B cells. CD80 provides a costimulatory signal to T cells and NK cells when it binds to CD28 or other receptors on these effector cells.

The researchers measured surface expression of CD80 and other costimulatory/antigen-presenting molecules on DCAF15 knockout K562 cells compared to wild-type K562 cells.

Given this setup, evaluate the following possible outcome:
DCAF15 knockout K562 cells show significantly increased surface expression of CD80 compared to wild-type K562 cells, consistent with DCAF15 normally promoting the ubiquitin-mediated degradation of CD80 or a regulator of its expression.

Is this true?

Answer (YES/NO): YES